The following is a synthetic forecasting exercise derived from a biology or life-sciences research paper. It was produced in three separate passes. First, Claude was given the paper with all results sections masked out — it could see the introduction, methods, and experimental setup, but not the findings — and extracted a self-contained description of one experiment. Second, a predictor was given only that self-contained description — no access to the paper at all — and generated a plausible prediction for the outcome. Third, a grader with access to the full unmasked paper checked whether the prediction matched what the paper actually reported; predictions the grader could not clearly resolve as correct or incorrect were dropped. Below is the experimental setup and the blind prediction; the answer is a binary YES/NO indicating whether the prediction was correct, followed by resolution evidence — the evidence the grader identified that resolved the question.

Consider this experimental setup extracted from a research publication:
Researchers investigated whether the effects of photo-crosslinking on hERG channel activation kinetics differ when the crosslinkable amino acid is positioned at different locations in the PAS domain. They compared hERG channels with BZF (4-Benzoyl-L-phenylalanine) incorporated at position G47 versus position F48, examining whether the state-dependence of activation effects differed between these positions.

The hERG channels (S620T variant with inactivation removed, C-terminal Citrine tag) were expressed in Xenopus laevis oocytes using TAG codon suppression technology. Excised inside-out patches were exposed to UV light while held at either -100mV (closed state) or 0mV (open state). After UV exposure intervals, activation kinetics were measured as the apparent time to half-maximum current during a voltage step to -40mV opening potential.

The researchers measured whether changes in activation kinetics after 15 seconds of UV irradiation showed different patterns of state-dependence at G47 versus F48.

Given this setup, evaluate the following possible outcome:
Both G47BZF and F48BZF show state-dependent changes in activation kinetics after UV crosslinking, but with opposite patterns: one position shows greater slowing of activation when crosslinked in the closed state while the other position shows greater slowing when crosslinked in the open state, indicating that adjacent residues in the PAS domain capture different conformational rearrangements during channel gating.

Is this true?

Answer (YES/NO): NO